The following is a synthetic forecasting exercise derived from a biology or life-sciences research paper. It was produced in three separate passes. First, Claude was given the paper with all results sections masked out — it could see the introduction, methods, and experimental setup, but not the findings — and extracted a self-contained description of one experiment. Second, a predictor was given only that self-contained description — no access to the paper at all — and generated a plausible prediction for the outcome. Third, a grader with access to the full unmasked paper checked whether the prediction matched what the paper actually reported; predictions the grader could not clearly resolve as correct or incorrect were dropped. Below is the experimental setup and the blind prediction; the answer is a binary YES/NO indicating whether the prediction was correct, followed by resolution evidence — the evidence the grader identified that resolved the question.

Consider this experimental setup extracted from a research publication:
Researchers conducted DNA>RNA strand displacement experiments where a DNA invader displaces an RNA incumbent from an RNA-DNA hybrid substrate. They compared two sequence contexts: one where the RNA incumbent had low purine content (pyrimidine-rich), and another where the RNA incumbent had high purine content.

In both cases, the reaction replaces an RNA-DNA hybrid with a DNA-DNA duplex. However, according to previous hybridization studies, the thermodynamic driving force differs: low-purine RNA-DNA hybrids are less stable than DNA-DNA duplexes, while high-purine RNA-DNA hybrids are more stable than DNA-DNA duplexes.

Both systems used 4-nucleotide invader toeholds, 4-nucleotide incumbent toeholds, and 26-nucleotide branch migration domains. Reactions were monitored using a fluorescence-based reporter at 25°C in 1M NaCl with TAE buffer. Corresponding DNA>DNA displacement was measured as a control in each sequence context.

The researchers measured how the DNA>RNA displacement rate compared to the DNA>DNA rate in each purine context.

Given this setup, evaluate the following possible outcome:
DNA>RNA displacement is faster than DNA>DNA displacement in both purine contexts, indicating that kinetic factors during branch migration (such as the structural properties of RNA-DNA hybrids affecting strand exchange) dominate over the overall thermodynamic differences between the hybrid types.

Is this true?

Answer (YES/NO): NO